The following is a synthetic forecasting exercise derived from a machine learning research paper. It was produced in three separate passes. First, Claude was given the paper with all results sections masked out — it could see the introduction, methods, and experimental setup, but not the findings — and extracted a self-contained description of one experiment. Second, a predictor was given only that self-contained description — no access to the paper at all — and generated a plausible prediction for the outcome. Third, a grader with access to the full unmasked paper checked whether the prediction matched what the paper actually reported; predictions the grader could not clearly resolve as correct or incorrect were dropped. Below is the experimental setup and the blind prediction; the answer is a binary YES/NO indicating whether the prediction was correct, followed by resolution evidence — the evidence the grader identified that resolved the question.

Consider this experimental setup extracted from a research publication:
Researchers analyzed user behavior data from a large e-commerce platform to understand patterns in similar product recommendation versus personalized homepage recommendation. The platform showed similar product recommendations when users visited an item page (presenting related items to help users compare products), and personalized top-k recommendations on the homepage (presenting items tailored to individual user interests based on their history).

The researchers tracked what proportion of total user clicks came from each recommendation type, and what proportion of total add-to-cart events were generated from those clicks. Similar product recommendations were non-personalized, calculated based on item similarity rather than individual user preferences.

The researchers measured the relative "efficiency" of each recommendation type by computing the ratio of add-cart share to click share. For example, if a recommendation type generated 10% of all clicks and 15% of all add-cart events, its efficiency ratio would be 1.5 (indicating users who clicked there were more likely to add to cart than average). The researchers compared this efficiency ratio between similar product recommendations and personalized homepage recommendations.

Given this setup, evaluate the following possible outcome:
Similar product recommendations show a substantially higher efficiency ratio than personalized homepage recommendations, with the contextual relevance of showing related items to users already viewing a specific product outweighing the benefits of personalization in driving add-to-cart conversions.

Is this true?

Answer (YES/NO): NO